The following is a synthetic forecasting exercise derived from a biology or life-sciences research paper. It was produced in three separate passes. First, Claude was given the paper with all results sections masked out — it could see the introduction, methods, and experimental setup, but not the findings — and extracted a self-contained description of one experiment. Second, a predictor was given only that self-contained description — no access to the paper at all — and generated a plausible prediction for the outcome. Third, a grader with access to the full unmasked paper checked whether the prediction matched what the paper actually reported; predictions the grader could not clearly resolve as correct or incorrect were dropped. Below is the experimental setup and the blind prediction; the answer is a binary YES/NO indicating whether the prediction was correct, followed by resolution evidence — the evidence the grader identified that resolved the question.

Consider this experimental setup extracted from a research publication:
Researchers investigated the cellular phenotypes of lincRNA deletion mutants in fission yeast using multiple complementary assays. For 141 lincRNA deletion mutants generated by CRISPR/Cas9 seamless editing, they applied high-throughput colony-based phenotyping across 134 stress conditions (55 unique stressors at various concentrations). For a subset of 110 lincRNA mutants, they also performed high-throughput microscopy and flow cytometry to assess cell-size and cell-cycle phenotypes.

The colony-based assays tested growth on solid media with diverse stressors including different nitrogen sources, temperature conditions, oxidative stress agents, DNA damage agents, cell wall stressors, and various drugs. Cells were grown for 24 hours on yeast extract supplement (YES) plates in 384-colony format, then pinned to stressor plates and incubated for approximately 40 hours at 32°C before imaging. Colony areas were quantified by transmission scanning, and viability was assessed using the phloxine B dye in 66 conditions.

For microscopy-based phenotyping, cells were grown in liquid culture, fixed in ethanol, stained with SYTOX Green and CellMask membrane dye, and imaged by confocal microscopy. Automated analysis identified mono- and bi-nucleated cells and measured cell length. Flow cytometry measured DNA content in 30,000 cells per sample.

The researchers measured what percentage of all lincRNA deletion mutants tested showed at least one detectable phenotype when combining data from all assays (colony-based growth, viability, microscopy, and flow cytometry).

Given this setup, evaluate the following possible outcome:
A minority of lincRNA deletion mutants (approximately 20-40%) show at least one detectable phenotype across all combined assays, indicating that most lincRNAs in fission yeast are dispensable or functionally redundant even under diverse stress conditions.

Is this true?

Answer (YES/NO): NO